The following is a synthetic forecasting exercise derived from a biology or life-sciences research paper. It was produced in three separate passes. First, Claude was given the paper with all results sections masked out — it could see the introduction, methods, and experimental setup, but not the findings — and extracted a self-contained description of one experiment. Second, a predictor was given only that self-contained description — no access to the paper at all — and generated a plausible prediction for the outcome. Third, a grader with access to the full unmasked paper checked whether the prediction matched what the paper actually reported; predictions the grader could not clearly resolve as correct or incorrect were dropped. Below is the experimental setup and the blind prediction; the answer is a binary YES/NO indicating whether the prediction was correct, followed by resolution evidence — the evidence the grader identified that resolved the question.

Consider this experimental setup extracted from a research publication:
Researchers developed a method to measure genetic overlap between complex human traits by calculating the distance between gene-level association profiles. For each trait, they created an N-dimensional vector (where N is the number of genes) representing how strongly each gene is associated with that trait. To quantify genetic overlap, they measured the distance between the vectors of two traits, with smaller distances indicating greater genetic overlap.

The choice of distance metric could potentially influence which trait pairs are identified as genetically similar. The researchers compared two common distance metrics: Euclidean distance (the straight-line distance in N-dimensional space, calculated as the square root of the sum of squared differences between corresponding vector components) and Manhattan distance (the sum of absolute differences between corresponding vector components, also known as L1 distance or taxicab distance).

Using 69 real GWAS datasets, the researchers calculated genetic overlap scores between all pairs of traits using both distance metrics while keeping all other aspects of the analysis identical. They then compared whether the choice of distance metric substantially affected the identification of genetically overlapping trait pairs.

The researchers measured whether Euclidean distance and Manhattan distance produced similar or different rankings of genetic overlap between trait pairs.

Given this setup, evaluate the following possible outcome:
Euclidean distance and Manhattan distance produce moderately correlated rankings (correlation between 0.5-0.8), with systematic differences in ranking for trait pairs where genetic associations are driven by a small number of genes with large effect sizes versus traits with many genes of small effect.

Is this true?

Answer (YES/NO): NO